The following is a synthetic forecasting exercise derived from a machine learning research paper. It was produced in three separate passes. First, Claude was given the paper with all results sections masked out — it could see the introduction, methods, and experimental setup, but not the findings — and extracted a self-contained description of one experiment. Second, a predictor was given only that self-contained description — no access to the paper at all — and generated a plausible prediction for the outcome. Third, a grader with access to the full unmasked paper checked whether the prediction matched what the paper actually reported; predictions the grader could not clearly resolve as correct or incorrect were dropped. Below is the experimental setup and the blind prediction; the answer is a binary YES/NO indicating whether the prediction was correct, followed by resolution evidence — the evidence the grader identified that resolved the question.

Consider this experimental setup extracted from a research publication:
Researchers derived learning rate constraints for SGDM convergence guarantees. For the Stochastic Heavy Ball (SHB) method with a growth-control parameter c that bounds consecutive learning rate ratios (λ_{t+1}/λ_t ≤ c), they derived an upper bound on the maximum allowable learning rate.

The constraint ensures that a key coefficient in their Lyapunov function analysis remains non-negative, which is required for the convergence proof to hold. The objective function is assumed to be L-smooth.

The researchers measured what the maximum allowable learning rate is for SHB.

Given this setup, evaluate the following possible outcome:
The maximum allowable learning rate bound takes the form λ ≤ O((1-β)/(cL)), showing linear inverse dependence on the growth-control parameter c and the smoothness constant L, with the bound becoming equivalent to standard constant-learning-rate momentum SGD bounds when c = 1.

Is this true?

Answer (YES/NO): NO